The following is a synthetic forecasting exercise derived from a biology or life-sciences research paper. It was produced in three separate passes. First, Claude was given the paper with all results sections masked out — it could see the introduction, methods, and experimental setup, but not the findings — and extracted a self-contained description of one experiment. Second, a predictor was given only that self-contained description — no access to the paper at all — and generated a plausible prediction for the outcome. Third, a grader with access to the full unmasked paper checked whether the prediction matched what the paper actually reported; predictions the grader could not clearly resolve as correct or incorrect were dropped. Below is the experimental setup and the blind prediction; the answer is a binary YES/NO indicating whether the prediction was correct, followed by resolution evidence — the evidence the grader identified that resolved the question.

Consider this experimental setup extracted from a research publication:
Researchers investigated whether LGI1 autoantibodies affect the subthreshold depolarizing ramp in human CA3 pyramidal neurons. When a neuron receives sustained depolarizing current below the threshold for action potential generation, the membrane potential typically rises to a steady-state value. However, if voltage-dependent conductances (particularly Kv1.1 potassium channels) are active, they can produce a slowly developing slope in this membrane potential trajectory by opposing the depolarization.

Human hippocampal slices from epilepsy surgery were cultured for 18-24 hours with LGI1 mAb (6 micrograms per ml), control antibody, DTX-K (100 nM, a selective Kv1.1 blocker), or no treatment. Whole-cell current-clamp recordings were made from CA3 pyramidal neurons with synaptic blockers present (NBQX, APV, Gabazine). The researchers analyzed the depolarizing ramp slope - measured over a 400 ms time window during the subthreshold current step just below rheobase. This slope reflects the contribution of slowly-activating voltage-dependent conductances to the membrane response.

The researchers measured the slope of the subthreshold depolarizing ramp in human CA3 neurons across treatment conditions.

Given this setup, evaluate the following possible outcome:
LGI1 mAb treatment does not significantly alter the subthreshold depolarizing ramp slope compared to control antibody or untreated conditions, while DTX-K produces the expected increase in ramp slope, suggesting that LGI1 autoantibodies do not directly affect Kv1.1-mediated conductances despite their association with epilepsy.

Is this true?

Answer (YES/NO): NO